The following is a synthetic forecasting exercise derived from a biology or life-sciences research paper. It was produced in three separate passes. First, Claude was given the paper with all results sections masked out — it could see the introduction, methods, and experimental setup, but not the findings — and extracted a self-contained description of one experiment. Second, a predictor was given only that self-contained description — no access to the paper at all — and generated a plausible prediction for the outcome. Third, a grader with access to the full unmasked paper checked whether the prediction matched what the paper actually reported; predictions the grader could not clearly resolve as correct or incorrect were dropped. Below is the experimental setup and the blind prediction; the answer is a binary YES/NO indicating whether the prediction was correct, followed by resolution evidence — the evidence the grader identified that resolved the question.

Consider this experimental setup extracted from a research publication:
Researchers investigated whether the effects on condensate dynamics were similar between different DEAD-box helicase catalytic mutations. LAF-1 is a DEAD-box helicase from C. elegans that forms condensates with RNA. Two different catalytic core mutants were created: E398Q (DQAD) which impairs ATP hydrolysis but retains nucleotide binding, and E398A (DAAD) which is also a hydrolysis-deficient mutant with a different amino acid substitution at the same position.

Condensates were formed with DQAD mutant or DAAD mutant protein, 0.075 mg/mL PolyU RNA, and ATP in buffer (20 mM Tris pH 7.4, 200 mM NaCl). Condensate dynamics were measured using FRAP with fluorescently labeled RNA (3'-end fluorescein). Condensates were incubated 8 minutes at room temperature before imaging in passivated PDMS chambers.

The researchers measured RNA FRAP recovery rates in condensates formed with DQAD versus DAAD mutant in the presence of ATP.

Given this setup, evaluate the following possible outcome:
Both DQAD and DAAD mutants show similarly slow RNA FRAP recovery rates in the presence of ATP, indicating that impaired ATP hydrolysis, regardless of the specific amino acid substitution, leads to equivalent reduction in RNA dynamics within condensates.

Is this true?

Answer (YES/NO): NO